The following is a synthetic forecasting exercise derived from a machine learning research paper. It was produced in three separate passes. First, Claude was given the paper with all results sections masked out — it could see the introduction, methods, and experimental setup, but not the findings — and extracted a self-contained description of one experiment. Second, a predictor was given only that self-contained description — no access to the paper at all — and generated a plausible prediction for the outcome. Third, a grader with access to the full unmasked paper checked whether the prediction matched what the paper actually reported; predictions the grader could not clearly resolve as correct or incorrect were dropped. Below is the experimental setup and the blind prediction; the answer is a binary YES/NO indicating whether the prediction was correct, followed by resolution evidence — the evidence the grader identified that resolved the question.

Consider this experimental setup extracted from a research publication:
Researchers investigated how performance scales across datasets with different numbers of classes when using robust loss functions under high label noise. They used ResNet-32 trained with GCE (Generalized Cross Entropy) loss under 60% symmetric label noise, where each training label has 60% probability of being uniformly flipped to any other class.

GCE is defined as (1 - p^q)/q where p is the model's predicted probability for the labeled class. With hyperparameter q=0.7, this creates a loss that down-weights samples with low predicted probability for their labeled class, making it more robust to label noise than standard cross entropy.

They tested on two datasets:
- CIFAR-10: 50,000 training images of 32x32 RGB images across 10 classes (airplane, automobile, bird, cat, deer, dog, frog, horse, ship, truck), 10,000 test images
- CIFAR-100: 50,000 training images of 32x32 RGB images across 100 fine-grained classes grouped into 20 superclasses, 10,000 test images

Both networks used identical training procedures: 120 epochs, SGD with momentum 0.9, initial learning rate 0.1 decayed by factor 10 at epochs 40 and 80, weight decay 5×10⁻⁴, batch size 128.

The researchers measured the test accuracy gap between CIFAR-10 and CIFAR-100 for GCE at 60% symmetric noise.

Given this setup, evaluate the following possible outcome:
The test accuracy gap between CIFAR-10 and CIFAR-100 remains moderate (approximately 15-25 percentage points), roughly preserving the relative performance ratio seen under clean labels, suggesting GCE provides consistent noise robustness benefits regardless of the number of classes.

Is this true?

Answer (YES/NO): NO